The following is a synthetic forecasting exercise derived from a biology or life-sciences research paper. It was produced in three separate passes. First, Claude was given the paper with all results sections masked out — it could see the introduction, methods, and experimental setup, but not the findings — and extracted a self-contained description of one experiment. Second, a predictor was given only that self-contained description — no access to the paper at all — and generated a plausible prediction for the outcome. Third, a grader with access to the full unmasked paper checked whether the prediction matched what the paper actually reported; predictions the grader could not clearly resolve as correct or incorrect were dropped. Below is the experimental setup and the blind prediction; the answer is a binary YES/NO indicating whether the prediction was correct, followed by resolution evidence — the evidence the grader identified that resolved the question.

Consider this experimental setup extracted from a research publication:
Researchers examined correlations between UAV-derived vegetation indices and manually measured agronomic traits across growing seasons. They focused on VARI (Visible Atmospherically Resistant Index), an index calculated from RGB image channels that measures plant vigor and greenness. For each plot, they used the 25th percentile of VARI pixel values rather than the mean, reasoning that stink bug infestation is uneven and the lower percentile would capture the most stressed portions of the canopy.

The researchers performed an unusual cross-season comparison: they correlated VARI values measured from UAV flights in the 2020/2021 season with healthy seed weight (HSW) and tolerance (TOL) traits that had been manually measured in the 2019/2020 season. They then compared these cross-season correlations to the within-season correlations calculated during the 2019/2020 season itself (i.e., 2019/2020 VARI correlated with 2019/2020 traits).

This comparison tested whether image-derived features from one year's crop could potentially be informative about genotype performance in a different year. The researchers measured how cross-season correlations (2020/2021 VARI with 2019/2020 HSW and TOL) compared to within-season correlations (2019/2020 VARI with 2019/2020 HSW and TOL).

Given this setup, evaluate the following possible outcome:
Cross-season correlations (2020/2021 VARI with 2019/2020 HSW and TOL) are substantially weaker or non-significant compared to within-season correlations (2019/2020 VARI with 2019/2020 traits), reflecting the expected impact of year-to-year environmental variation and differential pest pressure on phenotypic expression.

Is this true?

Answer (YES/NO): NO